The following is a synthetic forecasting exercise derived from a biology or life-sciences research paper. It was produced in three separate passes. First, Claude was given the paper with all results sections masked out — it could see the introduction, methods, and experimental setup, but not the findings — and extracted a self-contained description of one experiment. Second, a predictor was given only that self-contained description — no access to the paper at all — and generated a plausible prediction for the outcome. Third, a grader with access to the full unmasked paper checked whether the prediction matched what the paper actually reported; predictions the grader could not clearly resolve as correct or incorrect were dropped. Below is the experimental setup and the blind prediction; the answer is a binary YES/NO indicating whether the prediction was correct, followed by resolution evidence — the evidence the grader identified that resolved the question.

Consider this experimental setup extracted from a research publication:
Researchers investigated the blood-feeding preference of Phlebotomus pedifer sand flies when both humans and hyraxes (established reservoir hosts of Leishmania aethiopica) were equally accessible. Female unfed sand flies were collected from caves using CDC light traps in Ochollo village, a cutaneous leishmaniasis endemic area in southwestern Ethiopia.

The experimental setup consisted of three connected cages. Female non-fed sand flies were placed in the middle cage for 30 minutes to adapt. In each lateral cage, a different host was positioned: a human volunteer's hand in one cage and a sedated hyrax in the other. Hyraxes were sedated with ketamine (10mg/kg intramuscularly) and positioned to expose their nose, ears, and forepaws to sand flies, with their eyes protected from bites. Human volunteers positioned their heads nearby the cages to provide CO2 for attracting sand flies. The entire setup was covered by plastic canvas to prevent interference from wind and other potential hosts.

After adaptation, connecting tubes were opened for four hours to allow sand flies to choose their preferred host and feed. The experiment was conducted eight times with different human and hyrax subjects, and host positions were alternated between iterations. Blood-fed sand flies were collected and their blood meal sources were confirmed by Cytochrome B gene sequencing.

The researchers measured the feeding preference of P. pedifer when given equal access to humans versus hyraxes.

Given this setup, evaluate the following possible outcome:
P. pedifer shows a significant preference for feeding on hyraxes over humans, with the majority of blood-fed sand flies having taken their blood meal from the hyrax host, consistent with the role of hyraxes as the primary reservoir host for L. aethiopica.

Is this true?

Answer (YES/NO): YES